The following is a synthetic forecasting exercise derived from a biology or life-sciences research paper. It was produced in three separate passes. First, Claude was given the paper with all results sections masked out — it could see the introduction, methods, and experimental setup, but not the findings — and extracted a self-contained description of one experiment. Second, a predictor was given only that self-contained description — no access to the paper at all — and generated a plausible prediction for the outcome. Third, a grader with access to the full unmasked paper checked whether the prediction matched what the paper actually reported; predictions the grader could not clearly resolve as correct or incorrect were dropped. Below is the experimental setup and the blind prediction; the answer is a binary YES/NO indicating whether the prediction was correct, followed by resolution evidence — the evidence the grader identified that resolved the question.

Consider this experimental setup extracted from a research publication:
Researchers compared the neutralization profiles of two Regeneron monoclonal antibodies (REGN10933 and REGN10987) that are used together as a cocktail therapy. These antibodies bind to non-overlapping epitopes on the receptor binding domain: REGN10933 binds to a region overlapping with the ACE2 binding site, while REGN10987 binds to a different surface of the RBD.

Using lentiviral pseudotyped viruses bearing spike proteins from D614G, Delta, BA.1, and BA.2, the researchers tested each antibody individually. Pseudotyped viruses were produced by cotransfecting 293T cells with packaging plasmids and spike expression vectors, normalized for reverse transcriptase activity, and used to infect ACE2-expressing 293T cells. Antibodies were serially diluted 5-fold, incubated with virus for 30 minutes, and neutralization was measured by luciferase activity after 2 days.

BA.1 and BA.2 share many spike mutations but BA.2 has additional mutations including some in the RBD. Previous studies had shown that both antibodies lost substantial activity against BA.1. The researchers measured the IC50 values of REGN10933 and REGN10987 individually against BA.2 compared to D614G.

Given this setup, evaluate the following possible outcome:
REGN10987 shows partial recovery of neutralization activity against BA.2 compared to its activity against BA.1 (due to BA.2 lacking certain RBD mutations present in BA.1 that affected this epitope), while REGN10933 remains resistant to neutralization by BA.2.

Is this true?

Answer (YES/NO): NO